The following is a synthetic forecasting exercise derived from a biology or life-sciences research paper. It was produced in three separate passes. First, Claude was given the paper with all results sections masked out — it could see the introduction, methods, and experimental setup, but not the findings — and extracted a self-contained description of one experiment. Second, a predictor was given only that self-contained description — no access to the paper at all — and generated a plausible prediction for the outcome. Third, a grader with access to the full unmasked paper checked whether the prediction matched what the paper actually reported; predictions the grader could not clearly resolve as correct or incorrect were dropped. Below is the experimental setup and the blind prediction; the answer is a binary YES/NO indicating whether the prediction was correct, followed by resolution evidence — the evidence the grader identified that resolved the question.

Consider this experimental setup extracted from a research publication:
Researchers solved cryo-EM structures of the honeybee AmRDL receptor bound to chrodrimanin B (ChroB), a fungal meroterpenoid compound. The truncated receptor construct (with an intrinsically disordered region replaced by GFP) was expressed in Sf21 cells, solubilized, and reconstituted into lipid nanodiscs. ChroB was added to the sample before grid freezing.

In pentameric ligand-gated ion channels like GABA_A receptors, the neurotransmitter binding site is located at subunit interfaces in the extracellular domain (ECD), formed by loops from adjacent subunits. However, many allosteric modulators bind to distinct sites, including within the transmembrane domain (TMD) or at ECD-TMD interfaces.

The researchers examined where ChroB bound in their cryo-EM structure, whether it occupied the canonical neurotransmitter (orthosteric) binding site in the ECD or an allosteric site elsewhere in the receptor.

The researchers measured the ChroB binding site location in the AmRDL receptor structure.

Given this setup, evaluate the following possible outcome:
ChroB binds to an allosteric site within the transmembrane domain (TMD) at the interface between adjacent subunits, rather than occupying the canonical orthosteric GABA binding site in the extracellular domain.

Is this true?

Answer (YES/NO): YES